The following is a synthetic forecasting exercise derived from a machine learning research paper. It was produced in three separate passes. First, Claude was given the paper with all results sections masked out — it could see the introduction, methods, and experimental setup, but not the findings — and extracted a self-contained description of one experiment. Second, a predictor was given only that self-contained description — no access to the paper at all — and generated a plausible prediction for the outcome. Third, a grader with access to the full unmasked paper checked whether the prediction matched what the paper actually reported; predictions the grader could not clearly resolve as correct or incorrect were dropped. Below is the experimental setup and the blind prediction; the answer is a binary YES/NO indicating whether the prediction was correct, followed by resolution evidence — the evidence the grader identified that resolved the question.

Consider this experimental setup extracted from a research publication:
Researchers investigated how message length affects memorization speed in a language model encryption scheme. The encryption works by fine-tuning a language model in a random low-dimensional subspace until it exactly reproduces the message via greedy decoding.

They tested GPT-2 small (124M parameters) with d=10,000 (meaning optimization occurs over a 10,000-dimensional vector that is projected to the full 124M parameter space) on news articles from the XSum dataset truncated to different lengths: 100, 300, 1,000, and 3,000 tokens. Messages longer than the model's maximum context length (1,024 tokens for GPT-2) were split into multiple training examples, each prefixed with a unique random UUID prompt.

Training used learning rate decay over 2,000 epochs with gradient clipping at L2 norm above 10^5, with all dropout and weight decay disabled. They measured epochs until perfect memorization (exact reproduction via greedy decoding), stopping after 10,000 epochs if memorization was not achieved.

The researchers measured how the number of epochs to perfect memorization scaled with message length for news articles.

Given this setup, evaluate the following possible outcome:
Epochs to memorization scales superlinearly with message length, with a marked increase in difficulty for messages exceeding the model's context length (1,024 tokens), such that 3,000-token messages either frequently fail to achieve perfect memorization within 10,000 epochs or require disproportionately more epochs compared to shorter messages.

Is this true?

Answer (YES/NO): YES